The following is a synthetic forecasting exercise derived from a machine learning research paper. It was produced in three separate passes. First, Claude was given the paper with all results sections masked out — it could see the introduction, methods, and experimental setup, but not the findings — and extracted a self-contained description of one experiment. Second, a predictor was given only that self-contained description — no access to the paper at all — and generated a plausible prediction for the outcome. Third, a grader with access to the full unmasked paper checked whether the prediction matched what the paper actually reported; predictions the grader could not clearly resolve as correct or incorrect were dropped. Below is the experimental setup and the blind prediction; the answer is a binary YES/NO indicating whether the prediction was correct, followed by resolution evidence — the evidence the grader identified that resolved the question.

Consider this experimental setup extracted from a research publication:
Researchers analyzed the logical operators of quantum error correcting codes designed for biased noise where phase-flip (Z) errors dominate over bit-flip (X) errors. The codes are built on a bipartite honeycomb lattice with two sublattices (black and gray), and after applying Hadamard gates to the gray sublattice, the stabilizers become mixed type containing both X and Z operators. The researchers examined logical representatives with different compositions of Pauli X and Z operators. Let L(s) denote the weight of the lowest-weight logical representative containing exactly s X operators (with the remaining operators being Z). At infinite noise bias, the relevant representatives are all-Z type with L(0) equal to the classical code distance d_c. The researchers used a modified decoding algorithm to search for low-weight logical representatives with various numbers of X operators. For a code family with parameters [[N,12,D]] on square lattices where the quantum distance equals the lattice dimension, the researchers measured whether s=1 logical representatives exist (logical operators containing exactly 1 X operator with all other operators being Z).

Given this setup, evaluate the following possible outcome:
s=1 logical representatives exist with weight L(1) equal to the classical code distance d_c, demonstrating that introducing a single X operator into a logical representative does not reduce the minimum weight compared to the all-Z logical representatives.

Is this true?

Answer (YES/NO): NO